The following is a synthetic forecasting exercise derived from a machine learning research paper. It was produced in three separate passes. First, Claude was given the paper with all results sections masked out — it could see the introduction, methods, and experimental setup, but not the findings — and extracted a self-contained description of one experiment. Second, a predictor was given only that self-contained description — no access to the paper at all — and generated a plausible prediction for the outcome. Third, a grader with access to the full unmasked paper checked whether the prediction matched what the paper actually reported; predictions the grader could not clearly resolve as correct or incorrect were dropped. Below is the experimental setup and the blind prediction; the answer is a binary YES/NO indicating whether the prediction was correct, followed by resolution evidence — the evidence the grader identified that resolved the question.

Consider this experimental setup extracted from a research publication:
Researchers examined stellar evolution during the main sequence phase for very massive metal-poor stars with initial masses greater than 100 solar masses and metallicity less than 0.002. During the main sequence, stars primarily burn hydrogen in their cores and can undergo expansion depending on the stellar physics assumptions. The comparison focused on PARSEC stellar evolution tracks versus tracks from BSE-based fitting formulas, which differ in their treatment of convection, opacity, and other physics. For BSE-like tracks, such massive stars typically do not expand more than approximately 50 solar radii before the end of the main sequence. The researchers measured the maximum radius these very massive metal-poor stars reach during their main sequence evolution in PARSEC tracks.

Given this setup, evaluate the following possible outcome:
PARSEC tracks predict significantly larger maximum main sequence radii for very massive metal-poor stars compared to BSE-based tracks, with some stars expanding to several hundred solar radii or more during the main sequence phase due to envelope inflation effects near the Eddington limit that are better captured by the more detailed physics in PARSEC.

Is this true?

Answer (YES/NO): NO